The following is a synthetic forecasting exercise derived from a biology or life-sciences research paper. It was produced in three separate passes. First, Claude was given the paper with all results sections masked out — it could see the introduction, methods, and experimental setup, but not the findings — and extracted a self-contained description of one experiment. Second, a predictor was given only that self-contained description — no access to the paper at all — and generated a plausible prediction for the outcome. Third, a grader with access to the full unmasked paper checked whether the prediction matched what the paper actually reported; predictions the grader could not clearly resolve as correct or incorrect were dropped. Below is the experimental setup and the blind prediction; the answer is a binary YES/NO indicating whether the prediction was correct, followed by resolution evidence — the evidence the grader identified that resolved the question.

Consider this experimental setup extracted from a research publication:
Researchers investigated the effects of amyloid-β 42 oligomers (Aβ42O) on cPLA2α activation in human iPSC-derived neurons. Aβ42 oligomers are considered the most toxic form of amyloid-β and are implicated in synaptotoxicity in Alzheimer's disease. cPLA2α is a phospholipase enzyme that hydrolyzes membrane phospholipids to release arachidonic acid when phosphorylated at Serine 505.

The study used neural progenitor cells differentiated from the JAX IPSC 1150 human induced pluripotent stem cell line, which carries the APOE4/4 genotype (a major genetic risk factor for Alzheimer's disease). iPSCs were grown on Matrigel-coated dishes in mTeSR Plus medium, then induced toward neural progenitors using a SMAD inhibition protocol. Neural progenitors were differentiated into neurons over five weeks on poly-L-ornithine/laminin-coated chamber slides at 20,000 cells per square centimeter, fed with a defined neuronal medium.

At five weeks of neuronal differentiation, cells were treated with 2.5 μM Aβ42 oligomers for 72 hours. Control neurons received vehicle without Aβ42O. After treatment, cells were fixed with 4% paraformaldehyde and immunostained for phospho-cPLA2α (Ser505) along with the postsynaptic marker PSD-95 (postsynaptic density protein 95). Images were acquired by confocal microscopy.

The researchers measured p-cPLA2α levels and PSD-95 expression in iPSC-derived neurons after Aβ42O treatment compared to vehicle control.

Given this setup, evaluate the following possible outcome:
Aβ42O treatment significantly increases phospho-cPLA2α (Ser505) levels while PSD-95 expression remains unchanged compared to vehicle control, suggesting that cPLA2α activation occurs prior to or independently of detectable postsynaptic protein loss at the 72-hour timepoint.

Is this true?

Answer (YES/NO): NO